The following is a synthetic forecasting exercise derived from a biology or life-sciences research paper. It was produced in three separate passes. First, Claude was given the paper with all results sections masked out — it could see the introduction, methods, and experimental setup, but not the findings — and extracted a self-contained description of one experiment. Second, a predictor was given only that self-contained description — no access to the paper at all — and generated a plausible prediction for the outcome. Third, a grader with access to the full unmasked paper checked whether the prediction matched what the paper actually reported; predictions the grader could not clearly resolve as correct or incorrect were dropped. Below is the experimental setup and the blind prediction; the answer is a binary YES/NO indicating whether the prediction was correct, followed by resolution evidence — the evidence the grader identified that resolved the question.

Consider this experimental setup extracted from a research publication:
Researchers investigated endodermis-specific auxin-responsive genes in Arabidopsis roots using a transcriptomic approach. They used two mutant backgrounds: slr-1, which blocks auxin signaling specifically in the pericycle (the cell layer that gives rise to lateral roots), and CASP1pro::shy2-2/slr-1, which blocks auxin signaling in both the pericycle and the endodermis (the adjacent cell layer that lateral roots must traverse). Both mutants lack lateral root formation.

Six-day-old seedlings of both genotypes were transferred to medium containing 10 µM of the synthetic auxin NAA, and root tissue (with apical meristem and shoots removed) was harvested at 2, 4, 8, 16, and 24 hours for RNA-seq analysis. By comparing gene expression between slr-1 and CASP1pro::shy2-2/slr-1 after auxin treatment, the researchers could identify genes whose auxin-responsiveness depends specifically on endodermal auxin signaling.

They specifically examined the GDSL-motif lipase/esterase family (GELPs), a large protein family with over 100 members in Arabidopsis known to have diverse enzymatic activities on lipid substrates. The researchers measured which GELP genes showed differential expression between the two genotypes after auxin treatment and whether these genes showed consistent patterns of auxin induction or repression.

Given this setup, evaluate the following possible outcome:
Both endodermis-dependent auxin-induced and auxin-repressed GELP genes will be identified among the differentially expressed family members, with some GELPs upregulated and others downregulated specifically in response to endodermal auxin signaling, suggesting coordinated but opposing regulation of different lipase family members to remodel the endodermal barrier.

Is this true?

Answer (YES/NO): YES